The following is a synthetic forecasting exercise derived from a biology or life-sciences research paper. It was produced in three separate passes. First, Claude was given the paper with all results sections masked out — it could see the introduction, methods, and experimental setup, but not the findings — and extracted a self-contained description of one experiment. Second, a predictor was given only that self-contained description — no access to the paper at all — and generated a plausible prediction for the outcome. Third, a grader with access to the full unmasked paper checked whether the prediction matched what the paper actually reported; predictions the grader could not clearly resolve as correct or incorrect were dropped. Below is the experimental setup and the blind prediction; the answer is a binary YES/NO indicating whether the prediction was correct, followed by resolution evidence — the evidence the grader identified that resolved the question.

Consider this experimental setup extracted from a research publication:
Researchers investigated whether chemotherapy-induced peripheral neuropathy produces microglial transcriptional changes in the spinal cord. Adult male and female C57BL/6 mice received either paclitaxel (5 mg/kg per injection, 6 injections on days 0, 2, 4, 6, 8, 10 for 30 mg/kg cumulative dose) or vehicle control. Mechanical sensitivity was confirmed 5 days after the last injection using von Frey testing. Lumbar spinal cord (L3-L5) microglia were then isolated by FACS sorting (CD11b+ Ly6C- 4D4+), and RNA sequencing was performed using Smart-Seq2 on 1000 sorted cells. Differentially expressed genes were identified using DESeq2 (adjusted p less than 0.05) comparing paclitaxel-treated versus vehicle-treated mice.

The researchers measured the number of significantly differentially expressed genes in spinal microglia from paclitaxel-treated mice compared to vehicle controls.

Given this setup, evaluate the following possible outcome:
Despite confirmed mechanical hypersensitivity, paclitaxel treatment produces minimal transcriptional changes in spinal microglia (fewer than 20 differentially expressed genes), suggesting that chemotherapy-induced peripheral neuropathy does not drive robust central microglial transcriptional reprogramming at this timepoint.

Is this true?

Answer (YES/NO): YES